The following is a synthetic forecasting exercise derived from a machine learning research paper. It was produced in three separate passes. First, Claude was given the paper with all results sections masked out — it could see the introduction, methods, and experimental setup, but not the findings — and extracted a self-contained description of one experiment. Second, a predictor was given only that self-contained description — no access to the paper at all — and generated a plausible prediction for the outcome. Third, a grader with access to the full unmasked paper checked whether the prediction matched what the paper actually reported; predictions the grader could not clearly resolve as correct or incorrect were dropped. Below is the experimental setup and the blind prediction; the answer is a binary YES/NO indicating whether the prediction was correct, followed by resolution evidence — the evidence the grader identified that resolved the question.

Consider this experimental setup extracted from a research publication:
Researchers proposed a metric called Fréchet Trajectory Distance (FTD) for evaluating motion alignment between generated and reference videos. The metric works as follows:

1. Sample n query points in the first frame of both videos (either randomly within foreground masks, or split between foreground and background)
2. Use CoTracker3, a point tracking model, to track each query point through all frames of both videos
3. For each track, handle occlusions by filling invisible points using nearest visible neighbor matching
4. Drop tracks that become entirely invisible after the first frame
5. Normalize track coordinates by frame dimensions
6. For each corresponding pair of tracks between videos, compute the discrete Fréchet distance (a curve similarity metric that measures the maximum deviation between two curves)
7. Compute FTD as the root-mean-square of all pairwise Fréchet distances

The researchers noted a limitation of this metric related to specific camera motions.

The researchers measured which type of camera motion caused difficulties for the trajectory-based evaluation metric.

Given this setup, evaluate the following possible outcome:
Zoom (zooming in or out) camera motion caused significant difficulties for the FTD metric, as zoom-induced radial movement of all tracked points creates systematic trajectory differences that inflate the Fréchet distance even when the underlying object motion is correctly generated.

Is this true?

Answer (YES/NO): NO